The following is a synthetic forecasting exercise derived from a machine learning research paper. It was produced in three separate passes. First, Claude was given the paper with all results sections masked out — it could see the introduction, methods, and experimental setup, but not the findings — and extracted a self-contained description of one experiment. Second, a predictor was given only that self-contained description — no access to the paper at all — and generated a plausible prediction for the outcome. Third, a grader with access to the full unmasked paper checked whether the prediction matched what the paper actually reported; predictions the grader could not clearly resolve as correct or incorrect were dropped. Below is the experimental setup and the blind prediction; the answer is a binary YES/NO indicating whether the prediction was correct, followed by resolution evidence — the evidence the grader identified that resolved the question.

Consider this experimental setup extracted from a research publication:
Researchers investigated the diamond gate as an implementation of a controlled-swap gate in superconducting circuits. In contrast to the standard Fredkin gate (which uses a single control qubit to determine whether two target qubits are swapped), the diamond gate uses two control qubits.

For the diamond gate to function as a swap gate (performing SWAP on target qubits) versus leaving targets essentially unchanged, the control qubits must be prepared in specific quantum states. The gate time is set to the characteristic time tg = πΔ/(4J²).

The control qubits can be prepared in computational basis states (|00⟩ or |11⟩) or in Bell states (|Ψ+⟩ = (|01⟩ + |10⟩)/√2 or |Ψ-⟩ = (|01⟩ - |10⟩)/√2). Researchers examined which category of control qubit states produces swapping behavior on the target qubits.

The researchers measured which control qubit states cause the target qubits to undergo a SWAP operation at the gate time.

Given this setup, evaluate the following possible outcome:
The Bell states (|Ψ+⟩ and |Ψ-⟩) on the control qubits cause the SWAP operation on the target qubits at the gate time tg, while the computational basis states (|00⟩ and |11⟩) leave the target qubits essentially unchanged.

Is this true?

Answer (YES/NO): NO